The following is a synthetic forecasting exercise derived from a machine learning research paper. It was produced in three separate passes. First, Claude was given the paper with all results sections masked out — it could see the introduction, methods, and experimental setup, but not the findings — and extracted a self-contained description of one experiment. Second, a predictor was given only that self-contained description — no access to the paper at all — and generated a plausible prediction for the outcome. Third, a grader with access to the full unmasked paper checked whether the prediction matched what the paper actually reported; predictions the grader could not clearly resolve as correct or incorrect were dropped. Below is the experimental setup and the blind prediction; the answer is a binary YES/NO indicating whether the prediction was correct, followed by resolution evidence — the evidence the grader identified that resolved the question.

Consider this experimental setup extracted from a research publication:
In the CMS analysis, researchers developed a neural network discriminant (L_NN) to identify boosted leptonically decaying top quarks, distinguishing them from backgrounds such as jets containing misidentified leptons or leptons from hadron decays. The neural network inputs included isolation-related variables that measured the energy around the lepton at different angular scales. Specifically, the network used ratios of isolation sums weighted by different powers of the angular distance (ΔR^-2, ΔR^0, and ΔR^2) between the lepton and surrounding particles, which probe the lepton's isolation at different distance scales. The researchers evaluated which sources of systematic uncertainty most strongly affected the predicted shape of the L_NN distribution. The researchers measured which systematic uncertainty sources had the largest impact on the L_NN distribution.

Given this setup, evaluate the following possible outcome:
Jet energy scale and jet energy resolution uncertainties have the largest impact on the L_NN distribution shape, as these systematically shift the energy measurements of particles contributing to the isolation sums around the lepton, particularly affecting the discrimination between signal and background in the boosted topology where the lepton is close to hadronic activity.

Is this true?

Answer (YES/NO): NO